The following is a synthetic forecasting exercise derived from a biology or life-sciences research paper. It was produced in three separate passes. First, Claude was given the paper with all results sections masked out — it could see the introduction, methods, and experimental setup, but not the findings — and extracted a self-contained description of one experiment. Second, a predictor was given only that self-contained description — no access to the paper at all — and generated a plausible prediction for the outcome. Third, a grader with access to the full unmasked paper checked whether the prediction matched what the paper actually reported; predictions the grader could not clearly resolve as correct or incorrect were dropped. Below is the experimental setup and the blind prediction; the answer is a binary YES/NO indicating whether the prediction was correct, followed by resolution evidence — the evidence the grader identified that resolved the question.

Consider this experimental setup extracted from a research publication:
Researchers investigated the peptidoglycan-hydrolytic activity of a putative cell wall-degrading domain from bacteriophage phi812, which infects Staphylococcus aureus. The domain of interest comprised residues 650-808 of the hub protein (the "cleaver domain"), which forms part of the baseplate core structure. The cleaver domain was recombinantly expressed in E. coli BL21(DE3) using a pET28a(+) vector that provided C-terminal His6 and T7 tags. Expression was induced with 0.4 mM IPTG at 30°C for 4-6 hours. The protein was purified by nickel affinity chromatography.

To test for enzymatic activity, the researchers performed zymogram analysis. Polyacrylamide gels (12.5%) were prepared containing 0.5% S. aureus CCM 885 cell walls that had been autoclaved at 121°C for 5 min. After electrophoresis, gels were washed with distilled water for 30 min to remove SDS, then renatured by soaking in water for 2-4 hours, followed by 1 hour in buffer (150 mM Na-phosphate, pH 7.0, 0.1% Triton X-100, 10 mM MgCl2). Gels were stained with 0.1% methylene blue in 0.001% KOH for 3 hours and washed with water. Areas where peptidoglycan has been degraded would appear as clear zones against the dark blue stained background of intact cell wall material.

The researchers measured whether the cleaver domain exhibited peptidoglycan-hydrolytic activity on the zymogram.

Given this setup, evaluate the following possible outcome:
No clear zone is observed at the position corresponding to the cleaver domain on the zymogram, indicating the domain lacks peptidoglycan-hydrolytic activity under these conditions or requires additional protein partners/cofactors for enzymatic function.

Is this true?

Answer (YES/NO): NO